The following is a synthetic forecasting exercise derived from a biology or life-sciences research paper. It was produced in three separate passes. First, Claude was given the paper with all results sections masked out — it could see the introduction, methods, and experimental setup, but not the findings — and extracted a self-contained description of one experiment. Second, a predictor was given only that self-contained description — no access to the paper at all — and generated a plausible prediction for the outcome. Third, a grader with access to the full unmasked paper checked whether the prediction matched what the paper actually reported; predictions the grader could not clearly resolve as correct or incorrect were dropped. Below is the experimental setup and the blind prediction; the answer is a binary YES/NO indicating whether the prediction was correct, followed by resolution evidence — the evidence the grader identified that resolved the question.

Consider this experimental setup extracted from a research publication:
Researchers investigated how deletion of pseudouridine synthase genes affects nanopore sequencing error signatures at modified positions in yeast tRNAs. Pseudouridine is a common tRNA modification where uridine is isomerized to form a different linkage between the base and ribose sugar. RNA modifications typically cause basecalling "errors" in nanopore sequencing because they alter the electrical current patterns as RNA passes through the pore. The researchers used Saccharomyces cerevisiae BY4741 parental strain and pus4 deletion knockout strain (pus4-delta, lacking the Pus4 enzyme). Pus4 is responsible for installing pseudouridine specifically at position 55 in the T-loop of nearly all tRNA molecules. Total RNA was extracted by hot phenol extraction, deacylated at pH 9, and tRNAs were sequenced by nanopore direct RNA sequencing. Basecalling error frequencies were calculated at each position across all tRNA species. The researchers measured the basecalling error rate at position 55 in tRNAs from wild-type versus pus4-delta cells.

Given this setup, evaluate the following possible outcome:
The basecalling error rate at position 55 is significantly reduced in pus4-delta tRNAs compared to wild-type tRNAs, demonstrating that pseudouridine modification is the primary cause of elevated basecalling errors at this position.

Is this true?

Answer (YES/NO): YES